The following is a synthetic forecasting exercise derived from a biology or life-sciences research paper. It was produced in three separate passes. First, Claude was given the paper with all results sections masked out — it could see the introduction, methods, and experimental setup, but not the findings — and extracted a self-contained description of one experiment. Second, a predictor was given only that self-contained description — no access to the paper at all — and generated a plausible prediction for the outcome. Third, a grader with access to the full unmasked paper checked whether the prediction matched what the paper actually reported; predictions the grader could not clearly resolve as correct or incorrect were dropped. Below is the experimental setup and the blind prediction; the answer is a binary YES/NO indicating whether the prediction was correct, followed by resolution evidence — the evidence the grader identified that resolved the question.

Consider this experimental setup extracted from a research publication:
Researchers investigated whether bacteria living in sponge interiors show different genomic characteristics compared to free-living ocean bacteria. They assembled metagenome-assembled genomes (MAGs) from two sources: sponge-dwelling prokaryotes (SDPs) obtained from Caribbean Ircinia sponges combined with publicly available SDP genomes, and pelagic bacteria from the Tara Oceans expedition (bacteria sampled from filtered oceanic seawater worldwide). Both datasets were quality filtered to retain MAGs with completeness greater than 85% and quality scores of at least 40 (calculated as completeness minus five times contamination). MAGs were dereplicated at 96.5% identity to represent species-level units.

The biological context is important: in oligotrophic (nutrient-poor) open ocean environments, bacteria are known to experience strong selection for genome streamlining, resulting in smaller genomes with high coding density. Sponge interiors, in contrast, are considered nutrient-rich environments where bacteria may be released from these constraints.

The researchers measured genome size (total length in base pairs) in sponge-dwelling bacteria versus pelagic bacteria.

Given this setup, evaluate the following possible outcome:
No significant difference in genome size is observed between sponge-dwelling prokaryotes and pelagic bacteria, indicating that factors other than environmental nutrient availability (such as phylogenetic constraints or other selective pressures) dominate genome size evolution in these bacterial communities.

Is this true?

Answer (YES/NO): NO